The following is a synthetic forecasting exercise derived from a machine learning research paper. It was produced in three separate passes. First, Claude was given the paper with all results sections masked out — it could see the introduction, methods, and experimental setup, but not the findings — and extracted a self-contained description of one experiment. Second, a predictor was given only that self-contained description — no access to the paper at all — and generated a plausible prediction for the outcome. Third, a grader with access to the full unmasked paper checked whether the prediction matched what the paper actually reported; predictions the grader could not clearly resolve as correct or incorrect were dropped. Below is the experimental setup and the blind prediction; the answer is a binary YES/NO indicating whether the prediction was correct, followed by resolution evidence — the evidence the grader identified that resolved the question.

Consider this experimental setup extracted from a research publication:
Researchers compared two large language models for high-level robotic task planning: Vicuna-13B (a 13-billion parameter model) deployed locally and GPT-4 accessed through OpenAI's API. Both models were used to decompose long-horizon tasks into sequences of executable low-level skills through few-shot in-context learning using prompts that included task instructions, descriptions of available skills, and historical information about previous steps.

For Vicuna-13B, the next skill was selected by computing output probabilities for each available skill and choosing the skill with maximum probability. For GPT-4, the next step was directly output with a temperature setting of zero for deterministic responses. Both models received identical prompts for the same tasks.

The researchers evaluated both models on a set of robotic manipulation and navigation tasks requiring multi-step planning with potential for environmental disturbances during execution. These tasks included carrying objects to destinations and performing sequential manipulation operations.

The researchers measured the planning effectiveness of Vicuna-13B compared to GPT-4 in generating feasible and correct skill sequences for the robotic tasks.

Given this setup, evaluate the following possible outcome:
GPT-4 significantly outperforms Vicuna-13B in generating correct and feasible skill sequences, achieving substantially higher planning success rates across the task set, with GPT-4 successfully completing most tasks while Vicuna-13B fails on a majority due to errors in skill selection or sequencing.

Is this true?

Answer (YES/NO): NO